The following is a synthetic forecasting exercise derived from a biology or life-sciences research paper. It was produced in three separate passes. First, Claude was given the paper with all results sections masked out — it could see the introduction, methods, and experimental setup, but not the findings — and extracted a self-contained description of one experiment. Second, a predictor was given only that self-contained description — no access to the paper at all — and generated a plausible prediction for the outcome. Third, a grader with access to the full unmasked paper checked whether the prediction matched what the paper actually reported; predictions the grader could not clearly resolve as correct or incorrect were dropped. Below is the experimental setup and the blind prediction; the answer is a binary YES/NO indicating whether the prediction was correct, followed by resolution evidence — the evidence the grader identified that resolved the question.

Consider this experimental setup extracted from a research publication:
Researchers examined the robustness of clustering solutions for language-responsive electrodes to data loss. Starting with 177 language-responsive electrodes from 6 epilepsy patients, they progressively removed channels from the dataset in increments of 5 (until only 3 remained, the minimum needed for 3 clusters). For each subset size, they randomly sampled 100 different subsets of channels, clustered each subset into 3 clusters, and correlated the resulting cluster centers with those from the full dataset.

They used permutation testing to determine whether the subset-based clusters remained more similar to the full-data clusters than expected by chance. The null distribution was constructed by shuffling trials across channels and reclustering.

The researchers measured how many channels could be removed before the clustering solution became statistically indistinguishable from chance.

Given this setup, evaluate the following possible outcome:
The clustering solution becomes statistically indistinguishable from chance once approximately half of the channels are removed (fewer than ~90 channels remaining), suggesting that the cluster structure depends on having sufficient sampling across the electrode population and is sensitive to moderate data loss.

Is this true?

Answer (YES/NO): NO